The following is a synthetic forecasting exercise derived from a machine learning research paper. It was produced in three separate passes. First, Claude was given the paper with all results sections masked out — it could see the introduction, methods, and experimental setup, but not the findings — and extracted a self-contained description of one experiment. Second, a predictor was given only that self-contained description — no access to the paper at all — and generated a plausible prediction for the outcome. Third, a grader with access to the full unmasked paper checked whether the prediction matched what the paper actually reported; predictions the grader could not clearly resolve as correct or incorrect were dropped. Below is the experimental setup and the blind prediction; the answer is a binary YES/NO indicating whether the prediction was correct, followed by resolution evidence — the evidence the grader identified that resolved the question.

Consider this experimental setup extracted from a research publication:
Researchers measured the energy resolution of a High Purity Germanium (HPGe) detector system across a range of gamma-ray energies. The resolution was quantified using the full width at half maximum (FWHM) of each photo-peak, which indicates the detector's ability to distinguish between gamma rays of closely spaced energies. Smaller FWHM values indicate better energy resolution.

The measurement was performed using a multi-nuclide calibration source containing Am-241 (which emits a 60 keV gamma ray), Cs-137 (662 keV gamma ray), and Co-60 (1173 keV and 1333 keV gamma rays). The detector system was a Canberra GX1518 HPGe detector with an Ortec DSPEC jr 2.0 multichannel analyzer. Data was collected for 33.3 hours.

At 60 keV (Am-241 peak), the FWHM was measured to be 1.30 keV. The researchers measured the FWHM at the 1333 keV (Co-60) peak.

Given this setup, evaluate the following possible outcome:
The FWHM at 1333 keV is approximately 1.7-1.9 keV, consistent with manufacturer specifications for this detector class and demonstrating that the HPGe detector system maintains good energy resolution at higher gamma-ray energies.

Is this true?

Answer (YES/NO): NO